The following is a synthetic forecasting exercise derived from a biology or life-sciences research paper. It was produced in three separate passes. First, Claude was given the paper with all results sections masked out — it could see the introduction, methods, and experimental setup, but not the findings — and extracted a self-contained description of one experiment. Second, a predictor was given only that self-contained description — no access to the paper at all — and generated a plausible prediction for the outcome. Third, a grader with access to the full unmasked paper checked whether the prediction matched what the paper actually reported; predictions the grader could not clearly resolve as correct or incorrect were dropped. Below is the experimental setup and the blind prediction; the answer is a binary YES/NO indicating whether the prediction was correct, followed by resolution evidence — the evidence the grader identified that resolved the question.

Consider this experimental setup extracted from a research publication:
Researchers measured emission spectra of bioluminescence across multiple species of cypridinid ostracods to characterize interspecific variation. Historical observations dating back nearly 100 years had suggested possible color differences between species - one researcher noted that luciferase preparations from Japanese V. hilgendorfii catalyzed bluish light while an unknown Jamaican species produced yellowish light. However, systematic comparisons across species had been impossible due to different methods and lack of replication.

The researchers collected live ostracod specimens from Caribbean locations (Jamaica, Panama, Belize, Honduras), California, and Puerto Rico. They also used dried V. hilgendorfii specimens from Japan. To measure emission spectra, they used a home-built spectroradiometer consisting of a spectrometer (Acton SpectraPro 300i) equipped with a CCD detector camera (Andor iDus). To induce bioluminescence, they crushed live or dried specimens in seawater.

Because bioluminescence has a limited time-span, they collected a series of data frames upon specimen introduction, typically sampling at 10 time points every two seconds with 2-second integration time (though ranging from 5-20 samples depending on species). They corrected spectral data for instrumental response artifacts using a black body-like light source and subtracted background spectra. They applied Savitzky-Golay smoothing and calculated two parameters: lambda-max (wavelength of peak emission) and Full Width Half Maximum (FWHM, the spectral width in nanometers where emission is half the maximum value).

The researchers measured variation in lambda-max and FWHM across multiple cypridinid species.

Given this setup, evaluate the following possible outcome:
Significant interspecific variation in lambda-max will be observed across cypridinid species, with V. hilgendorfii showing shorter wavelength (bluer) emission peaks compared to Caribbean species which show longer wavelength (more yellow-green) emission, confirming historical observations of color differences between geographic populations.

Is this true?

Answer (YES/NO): NO